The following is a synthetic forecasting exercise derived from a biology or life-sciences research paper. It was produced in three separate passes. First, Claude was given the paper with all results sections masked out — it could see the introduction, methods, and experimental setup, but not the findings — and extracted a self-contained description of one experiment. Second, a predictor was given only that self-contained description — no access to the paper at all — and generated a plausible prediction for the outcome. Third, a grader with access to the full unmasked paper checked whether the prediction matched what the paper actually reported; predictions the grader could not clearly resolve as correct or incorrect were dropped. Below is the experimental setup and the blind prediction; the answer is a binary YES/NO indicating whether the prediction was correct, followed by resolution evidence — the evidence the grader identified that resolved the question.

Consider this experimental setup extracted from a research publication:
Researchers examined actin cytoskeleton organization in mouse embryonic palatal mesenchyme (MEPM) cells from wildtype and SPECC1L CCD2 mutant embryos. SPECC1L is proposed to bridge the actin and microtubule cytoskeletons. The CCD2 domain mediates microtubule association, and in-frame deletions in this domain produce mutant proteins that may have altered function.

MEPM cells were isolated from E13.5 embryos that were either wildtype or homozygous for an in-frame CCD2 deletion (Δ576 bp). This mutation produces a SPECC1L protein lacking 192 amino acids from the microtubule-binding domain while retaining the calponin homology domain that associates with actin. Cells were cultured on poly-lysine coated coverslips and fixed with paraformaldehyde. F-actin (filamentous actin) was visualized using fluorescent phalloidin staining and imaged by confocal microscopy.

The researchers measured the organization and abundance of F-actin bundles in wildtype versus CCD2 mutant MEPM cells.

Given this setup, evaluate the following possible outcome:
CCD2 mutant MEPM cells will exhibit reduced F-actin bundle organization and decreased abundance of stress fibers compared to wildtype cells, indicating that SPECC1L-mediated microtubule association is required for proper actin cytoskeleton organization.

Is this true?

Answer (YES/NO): NO